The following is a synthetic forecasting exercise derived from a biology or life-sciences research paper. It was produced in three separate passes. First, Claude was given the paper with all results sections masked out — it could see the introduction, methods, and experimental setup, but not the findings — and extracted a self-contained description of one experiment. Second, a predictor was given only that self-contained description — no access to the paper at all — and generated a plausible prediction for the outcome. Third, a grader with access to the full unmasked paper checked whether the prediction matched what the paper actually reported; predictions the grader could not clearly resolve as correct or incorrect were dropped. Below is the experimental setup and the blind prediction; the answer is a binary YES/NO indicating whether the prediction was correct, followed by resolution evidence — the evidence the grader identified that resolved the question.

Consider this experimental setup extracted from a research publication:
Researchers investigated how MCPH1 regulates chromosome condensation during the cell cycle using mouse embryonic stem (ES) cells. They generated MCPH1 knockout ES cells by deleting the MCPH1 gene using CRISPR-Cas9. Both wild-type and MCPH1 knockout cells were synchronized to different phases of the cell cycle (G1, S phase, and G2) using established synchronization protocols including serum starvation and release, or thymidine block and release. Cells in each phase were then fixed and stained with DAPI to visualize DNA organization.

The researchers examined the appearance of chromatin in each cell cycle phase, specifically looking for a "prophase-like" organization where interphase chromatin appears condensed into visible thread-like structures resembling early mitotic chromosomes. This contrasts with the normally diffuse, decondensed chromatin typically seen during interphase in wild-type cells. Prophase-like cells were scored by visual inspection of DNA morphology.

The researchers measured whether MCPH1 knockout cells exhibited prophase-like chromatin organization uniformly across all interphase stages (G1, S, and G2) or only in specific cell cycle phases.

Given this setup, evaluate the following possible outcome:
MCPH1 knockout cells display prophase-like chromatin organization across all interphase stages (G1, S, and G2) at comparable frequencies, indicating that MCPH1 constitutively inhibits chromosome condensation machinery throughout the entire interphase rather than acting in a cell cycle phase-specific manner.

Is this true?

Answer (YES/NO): NO